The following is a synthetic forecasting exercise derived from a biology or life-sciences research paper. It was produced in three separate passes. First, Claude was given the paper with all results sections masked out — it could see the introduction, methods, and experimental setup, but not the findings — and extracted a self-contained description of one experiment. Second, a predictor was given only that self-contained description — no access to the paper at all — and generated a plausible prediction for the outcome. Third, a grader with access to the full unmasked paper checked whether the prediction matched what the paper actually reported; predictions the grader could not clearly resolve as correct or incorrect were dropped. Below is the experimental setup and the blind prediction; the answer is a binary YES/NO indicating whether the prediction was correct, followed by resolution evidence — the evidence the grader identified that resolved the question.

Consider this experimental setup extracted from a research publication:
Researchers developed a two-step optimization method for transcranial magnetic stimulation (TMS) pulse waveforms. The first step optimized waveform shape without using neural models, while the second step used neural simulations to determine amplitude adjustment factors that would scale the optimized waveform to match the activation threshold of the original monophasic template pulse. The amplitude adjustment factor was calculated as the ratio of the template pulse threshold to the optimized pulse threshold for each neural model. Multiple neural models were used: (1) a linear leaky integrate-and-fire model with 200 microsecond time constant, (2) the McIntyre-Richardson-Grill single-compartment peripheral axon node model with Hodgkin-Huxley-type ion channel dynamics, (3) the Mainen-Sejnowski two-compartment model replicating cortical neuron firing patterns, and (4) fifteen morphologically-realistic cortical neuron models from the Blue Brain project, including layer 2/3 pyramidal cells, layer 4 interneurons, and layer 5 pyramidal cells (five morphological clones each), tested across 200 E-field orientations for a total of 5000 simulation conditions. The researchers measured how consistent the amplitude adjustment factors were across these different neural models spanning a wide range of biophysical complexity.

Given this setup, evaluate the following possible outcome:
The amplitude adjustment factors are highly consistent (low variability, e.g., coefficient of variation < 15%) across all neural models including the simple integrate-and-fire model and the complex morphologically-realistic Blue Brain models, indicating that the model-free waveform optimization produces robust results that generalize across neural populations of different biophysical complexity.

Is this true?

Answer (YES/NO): NO